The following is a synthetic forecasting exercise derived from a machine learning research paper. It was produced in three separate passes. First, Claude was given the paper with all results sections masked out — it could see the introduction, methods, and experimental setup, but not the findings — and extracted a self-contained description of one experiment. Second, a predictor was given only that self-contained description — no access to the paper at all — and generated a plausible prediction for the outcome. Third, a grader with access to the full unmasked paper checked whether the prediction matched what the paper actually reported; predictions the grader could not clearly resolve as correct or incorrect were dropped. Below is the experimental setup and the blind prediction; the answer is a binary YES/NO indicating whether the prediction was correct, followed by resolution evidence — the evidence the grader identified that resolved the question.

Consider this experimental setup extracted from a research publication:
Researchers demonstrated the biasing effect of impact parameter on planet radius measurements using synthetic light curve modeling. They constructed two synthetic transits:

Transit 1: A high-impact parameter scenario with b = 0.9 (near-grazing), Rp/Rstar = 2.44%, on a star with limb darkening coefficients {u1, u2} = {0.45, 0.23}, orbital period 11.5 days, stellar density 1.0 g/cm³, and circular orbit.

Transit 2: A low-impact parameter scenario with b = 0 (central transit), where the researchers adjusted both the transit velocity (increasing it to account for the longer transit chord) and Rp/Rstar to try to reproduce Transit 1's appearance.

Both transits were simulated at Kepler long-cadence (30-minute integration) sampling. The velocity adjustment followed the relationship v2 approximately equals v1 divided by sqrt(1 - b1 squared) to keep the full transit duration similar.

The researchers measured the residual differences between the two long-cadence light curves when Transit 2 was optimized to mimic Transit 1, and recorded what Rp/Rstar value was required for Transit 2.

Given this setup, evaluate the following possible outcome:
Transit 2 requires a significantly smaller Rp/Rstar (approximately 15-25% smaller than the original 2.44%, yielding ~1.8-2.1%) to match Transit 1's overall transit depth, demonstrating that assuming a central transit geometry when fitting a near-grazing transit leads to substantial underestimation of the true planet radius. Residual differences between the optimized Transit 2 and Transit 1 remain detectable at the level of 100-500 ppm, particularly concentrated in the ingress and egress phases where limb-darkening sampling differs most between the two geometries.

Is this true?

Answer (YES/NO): NO